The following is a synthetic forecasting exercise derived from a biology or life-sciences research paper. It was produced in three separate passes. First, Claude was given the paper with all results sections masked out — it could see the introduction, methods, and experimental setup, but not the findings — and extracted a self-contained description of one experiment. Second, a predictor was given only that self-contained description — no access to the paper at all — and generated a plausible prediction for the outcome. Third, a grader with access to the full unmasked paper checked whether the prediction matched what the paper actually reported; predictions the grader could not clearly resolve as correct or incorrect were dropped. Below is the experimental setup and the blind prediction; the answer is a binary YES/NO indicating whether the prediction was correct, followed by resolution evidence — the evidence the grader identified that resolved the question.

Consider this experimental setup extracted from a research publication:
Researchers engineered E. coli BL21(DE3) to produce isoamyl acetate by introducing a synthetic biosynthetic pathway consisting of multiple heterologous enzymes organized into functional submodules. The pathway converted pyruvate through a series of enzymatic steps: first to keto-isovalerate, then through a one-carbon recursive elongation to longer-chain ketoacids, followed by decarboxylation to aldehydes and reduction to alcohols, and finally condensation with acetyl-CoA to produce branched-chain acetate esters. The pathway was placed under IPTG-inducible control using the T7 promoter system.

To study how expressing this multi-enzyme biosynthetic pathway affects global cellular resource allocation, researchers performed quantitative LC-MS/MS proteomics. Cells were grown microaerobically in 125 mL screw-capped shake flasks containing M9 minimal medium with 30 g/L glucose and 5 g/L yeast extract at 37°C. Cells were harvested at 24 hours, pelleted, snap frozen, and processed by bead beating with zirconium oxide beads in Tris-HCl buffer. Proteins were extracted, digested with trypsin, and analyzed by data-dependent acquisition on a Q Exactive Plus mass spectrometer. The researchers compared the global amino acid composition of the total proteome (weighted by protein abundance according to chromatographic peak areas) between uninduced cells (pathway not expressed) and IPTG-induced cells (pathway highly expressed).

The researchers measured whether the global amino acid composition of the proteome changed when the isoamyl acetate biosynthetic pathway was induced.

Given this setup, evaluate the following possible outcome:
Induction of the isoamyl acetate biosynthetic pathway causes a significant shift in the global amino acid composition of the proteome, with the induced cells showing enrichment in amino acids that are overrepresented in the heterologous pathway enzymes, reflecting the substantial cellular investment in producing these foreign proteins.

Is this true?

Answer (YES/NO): YES